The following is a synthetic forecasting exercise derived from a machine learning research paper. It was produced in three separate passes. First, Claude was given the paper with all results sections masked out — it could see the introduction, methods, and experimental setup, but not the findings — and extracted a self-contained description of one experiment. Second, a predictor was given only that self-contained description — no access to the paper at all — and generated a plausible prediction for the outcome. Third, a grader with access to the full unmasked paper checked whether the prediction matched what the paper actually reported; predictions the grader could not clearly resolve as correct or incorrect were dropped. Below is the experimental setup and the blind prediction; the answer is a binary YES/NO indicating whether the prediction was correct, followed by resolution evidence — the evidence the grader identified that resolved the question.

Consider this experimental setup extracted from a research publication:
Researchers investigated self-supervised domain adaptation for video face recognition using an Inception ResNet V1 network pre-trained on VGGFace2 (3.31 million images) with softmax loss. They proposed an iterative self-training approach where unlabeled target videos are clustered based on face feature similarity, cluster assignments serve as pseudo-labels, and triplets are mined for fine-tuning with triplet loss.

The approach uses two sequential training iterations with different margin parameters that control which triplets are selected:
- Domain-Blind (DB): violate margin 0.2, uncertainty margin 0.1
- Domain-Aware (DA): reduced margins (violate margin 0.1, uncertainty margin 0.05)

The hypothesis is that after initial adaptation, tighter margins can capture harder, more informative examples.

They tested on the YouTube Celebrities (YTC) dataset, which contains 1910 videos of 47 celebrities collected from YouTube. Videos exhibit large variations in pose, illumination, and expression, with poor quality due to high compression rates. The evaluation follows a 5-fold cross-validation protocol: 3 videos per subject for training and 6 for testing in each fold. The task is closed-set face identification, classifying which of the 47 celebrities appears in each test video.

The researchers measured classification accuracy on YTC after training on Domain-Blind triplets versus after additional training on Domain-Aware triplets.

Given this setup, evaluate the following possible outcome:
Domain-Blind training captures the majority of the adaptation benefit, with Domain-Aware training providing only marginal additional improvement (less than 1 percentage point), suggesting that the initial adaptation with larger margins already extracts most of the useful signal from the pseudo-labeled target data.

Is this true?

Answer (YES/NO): YES